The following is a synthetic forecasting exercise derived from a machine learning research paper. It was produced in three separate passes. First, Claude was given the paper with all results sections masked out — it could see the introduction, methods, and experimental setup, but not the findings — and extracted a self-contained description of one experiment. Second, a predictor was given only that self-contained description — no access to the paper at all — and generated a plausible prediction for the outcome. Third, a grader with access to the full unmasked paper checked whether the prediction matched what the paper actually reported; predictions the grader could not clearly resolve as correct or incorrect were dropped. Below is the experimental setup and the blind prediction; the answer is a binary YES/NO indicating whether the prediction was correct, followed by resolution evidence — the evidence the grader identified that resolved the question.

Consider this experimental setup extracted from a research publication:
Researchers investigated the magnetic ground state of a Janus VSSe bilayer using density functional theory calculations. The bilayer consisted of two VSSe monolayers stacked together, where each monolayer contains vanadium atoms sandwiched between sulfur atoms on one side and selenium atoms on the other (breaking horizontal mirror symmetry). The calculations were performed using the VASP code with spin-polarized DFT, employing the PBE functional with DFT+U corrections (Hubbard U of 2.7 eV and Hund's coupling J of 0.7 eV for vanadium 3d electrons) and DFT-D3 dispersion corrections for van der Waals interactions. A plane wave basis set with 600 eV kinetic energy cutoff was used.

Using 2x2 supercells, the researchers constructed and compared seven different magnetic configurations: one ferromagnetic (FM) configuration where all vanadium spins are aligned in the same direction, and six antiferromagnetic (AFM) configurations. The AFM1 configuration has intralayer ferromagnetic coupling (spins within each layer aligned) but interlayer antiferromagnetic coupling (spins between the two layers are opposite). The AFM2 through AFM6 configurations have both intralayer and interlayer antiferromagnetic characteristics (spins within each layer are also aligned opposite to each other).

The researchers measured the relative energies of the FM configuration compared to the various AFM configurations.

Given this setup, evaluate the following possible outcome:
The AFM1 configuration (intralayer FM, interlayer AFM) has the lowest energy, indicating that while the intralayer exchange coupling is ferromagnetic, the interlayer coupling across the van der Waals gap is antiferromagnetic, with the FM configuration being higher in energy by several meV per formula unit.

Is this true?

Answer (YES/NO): NO